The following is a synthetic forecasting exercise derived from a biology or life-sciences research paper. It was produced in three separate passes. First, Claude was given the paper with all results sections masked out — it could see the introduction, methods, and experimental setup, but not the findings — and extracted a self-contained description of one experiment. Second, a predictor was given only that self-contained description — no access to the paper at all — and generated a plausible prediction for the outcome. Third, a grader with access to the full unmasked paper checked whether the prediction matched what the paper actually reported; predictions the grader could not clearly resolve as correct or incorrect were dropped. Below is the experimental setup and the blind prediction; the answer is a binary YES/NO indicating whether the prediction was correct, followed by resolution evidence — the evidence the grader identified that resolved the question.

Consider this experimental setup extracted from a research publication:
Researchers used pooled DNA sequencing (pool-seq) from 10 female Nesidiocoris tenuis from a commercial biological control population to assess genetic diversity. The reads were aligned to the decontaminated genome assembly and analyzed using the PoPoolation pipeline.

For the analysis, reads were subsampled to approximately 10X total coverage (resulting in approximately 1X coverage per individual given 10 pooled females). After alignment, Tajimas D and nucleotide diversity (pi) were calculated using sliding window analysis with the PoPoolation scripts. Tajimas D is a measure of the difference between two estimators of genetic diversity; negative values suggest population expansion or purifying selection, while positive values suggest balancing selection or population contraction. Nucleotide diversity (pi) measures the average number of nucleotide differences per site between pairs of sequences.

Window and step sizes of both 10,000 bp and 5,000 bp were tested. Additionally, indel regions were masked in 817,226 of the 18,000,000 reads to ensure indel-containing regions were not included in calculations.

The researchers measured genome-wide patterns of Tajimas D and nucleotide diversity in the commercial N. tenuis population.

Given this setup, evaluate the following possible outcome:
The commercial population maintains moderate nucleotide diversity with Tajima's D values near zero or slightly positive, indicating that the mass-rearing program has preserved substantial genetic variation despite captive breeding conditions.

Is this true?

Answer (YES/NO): NO